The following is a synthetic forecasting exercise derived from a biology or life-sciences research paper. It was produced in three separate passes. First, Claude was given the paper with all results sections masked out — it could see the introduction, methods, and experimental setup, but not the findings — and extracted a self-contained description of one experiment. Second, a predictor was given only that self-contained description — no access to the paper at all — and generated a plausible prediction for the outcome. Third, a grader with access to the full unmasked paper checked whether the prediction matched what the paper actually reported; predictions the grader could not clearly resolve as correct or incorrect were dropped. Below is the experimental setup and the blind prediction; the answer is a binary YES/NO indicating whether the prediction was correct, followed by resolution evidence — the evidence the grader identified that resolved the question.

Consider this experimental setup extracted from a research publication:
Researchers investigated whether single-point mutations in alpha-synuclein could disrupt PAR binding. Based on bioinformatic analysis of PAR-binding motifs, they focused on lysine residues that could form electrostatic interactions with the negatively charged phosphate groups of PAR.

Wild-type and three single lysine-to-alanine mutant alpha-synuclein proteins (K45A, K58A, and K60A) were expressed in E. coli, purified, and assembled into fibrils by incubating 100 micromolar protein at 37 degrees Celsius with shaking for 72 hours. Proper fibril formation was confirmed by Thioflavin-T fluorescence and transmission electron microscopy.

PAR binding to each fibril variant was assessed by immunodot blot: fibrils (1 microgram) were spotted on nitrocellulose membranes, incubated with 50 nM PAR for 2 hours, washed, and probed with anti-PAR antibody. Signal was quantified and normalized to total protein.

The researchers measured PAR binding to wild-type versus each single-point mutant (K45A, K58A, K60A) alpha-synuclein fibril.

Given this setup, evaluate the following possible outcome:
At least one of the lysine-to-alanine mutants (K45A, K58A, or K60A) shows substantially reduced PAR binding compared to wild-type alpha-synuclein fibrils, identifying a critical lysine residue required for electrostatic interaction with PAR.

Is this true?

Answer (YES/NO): YES